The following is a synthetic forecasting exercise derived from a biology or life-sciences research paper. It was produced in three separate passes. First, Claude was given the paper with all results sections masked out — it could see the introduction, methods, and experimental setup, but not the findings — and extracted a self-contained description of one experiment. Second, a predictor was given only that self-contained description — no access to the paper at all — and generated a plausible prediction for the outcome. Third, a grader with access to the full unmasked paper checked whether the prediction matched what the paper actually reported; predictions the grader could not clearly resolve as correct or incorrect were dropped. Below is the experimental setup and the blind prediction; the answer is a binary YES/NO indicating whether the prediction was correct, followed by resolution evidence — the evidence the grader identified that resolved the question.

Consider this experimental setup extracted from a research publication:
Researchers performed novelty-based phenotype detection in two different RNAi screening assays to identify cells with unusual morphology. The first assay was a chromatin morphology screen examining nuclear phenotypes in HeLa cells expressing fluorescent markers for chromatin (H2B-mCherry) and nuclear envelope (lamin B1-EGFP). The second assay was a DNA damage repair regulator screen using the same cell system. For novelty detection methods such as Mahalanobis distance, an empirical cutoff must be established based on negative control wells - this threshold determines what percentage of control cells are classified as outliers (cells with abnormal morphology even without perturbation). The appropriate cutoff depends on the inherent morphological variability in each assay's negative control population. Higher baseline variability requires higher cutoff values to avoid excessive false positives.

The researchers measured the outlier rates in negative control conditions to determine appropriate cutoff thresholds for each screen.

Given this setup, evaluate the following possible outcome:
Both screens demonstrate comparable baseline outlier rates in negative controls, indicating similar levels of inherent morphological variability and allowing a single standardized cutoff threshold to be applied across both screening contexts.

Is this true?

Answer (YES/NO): NO